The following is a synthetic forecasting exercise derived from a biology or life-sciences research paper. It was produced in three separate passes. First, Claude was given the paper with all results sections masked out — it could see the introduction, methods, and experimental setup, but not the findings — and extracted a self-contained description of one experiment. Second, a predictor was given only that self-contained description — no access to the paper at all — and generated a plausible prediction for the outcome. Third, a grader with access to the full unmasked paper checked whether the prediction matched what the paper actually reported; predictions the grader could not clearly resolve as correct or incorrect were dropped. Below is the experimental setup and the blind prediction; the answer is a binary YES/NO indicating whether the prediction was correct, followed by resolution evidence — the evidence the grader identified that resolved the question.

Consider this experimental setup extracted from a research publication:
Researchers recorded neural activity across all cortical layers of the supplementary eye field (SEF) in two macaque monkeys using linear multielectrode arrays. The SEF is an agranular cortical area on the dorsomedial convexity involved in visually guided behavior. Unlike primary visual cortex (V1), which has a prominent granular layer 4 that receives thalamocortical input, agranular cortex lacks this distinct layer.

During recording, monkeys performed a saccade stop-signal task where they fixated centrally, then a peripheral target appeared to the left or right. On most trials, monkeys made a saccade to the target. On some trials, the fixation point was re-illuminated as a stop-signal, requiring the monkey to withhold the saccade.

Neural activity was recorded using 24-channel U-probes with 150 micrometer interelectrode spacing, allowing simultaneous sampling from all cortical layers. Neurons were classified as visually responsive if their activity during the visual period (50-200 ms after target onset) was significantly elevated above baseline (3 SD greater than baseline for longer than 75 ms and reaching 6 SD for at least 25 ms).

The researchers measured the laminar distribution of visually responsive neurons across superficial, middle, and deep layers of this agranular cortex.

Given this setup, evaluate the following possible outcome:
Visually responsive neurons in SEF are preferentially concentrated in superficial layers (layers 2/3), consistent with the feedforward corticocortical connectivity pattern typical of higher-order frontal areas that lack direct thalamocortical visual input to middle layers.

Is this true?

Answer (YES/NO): YES